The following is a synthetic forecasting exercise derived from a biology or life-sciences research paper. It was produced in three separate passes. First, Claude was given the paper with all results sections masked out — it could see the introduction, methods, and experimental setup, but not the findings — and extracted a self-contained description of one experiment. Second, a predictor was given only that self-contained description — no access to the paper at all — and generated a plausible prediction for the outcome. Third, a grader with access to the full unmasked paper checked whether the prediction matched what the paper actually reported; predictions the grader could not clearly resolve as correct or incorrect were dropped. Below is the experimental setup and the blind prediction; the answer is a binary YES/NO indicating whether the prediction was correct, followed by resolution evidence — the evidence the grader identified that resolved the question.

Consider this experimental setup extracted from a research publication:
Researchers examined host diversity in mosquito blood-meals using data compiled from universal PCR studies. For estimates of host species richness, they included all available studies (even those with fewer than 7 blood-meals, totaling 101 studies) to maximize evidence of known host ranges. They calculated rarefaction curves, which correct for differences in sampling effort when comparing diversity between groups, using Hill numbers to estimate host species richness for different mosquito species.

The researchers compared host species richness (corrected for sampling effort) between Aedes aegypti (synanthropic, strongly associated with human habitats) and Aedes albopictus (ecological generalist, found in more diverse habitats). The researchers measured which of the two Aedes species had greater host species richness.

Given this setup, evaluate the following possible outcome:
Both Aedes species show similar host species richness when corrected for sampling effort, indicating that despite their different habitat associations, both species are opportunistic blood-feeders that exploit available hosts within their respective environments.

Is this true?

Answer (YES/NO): NO